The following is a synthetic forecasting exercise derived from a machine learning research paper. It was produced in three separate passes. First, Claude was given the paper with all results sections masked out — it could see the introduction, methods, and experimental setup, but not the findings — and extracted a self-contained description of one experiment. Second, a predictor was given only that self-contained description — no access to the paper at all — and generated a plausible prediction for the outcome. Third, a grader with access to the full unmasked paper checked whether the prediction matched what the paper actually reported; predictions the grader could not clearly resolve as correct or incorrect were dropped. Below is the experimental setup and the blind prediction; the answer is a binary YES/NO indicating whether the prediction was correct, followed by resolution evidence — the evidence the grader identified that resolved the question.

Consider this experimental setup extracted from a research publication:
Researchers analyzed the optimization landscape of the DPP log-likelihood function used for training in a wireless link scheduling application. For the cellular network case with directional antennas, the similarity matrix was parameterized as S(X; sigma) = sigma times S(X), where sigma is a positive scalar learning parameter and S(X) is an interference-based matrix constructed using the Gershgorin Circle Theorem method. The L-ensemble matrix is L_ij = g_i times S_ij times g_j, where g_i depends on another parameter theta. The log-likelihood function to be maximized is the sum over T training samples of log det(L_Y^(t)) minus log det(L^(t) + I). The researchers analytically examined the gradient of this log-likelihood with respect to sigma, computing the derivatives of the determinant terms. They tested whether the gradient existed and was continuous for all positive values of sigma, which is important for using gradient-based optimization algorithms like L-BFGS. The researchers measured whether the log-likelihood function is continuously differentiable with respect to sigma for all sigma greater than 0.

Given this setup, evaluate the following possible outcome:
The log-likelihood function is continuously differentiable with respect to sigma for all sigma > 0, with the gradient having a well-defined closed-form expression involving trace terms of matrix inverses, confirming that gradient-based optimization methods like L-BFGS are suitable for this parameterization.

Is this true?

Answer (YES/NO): NO